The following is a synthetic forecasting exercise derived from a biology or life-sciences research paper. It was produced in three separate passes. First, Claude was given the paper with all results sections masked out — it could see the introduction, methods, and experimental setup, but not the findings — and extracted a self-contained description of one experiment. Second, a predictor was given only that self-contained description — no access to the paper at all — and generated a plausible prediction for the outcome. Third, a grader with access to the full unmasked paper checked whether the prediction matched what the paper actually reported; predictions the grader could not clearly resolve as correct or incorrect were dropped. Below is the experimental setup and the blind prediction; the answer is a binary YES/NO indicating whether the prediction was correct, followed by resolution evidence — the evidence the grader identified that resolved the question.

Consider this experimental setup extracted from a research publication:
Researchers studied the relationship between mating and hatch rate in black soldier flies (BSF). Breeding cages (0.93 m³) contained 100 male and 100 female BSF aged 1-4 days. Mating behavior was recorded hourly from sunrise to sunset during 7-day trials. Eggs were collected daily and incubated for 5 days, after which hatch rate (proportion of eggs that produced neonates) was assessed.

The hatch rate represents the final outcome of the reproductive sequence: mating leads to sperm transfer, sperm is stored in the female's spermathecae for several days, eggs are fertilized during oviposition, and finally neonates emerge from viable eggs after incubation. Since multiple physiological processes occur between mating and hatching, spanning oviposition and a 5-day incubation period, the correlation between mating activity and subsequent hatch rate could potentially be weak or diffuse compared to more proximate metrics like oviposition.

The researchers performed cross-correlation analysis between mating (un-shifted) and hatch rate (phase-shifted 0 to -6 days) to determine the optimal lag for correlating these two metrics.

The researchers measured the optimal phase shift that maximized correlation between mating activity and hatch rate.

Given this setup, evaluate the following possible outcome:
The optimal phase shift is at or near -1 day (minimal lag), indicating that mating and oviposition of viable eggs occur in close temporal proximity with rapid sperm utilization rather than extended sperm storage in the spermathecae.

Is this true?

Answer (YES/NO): NO